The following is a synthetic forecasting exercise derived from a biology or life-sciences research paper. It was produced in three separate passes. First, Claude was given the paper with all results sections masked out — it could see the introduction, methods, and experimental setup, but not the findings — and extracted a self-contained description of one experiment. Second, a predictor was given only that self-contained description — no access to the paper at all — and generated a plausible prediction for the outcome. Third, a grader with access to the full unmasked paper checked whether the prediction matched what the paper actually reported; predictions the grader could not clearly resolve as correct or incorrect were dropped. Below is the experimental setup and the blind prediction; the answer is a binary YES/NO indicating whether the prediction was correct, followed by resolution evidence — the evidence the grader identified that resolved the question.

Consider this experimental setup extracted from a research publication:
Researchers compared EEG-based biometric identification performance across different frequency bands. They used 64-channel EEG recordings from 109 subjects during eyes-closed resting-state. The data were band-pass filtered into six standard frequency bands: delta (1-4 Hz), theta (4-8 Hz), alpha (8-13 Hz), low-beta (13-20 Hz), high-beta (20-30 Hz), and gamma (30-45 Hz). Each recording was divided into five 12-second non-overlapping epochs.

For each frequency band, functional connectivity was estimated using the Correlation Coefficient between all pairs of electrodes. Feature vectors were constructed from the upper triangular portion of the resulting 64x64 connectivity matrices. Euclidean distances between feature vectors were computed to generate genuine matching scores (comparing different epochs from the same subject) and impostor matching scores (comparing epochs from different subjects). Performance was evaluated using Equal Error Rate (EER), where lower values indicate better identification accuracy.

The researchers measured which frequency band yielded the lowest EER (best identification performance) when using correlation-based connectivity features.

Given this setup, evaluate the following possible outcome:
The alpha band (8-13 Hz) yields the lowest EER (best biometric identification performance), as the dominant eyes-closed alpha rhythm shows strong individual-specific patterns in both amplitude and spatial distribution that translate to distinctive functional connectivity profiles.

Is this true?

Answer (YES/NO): NO